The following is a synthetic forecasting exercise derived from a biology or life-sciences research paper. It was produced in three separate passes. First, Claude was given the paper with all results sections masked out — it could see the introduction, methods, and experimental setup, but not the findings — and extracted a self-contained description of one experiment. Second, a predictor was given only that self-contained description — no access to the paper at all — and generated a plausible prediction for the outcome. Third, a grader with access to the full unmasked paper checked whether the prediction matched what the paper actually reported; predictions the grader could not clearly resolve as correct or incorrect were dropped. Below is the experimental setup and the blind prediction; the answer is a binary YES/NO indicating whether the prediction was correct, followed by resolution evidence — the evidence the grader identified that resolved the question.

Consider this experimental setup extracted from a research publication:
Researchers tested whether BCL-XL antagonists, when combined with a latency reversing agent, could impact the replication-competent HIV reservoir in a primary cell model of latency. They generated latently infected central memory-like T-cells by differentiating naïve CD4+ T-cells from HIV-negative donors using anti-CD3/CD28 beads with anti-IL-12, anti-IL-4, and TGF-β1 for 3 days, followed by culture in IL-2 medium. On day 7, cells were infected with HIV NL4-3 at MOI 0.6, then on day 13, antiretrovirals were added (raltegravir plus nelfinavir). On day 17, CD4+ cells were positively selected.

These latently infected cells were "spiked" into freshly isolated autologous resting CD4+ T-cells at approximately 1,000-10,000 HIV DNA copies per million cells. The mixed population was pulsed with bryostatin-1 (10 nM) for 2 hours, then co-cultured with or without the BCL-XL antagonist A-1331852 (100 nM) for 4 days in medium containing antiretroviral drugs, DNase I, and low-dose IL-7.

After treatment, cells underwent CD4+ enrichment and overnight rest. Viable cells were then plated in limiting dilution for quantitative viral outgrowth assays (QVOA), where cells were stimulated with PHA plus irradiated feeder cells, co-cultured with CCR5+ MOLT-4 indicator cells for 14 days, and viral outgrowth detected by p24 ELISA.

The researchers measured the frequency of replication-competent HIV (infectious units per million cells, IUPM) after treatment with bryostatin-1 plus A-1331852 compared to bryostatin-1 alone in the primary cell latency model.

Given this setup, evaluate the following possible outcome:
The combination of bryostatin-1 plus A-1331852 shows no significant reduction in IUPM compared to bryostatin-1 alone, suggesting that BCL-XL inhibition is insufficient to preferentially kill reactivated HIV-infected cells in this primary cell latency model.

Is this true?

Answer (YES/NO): NO